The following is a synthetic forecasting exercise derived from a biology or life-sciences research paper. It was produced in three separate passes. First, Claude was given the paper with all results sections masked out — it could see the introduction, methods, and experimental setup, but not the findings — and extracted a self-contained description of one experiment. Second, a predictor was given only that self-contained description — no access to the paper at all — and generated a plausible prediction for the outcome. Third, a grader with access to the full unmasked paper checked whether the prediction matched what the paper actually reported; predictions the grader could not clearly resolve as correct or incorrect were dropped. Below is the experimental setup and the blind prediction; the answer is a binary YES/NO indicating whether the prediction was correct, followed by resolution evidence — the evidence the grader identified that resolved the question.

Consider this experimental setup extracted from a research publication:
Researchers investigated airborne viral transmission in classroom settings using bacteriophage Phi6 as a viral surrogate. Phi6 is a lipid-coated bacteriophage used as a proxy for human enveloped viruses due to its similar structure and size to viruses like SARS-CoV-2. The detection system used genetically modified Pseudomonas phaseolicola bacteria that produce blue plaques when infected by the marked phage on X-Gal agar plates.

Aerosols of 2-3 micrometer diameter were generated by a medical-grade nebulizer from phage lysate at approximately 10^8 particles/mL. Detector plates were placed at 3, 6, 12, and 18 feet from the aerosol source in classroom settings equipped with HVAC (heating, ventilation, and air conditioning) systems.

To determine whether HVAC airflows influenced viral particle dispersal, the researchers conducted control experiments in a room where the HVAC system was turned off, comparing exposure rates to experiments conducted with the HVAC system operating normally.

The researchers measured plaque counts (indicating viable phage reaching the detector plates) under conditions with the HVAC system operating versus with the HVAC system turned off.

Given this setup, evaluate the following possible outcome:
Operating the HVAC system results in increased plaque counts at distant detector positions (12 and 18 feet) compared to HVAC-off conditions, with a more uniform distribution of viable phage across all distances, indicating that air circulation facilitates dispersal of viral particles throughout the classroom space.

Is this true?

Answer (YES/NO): NO